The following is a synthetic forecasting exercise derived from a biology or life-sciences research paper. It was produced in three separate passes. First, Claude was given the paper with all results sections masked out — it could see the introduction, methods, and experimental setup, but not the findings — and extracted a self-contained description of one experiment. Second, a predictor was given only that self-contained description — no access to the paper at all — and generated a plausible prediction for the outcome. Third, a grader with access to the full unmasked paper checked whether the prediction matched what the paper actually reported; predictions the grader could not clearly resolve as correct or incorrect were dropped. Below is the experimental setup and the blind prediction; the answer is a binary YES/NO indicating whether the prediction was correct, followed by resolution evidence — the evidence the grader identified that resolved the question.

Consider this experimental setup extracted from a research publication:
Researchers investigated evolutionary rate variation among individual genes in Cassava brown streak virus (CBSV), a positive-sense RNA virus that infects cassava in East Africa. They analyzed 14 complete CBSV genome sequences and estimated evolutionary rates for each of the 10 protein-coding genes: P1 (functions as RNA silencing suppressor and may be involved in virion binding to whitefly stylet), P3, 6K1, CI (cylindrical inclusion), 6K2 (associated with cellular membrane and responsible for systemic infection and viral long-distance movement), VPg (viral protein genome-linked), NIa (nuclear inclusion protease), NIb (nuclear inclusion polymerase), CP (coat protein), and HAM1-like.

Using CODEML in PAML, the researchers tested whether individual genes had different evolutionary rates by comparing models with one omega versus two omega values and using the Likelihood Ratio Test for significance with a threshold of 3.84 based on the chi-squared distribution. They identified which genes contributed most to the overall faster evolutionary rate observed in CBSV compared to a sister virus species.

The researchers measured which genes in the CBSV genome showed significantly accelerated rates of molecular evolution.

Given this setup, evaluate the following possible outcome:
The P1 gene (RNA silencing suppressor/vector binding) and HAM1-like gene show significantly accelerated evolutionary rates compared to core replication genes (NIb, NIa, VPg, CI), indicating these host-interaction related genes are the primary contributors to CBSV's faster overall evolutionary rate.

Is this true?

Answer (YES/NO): NO